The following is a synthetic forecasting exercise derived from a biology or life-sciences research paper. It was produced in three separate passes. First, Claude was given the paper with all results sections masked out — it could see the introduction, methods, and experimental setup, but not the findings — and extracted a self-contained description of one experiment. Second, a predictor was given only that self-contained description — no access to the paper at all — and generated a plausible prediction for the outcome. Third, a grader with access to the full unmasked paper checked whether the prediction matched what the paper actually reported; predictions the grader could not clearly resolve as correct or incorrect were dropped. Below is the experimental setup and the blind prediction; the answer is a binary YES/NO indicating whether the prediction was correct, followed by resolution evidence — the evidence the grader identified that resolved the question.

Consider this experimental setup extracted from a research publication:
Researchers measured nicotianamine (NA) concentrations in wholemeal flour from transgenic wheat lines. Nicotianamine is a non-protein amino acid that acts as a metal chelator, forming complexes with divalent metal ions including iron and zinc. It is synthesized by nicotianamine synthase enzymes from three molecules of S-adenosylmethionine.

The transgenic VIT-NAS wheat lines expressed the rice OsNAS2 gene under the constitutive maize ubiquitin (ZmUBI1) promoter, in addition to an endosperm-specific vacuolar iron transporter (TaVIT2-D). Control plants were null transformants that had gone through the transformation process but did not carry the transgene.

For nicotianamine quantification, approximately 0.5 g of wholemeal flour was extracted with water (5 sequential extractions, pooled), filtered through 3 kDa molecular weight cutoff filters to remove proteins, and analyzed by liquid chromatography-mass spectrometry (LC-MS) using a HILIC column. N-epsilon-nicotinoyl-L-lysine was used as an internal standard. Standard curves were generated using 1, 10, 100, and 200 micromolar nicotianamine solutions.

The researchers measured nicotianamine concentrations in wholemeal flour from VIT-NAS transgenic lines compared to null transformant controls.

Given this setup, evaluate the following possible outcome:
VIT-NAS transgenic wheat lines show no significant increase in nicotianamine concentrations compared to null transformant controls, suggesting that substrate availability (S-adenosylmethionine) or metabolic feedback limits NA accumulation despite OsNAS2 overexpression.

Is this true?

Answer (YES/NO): NO